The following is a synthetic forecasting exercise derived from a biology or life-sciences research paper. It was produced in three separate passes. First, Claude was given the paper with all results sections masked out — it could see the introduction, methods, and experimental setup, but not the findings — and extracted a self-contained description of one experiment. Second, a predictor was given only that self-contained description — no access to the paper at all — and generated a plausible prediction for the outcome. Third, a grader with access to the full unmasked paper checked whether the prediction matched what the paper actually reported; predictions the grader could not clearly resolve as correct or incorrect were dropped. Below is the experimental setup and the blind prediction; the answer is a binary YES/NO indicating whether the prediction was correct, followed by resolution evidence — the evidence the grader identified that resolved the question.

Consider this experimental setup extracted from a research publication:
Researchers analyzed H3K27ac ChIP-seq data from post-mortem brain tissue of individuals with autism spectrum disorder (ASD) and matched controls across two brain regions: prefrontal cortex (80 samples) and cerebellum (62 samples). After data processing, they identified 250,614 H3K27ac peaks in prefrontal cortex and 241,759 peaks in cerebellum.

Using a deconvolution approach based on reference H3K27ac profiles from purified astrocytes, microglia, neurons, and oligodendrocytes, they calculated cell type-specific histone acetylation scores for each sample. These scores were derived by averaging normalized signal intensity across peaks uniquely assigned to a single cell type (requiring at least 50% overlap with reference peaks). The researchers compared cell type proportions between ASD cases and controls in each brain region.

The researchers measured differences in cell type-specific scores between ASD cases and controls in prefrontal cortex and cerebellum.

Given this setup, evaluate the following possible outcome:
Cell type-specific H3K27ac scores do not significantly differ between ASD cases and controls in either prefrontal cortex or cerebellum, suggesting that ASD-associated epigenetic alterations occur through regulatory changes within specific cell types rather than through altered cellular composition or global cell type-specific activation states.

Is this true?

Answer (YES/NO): NO